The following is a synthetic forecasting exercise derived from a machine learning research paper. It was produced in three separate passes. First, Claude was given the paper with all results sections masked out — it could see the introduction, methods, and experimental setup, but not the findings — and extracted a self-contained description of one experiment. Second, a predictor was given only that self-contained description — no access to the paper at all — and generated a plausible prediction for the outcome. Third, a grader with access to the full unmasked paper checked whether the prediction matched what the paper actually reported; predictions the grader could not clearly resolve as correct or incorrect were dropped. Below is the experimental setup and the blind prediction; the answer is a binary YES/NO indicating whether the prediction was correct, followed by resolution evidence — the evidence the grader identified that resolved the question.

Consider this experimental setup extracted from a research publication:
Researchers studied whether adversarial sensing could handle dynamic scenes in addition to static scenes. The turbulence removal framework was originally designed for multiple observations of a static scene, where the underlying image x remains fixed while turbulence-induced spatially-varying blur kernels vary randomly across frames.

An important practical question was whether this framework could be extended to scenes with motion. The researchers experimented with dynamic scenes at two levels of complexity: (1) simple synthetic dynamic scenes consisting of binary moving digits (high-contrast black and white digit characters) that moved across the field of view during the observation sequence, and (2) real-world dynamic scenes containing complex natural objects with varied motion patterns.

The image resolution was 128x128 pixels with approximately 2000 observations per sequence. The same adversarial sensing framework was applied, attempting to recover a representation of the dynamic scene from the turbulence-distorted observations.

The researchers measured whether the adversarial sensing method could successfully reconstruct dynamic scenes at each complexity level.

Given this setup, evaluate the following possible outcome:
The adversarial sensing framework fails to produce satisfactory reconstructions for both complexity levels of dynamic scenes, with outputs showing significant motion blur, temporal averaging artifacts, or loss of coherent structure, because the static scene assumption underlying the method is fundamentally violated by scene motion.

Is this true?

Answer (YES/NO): NO